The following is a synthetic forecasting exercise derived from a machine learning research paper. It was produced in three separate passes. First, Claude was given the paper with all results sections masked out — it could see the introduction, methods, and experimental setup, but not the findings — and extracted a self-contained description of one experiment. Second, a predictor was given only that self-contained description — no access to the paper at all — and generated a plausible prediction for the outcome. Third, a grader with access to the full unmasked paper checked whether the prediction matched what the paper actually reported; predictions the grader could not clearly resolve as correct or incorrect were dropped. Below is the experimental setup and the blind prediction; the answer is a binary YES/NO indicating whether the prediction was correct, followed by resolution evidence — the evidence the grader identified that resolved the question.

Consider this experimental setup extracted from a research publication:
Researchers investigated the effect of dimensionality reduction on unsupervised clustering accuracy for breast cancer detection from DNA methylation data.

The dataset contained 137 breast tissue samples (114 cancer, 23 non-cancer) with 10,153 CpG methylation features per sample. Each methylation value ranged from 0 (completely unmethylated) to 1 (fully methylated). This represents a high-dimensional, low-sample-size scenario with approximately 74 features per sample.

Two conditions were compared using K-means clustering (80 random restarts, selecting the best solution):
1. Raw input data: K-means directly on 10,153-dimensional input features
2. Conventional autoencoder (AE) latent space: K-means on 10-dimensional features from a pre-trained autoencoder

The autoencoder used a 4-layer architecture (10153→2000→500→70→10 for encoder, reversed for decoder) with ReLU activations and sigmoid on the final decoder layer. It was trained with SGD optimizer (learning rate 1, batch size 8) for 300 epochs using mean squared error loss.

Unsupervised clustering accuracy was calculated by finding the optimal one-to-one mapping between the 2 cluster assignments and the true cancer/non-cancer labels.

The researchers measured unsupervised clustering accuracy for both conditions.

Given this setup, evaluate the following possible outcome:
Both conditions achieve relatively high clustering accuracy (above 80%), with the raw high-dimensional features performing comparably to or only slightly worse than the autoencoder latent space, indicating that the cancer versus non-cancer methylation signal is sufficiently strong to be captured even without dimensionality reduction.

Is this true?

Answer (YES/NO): NO